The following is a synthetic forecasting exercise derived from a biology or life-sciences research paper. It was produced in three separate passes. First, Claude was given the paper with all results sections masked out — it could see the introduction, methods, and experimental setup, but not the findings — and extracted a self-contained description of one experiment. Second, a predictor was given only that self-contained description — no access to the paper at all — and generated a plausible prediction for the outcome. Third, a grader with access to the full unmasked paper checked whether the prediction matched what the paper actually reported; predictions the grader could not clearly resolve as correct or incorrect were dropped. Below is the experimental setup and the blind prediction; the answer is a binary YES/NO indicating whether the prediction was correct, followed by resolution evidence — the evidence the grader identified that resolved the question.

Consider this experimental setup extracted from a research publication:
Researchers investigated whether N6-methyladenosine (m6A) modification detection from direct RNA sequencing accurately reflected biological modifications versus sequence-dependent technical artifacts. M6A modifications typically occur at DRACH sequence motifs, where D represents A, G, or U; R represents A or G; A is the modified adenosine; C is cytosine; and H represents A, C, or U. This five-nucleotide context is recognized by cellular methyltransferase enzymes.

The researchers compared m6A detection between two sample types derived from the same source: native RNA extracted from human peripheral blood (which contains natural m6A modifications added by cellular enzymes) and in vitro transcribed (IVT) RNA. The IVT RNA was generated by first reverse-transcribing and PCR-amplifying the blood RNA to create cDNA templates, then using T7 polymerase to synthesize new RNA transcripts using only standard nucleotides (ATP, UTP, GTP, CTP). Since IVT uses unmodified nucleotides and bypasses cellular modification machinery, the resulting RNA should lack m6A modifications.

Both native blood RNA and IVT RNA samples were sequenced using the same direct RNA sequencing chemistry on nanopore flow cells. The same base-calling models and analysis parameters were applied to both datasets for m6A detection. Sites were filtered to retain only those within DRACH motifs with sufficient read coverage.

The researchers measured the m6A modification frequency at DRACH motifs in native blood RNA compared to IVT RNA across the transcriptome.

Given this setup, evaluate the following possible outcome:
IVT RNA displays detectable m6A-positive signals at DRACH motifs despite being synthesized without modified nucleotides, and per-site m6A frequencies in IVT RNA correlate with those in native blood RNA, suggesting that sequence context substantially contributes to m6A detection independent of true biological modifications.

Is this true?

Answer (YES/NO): NO